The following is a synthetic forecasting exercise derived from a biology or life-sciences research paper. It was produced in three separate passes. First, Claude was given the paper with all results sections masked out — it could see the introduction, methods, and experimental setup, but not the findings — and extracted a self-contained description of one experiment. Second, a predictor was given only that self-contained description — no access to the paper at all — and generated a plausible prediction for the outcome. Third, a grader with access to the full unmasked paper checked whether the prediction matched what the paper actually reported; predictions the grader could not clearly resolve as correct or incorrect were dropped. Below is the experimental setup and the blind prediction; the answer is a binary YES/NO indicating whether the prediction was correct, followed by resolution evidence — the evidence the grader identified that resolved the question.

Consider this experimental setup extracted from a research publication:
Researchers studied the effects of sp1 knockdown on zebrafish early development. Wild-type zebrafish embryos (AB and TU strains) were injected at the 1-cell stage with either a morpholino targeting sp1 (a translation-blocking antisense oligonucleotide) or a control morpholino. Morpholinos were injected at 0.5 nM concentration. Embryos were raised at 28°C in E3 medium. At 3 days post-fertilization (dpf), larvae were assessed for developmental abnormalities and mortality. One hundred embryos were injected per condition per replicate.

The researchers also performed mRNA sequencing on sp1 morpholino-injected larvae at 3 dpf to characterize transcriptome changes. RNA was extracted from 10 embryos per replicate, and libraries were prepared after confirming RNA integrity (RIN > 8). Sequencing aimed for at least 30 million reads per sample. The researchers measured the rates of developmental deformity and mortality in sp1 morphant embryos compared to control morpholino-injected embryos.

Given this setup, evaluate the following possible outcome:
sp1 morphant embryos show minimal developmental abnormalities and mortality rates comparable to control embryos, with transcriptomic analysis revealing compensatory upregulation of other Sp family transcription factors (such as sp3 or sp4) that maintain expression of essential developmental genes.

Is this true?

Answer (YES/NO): NO